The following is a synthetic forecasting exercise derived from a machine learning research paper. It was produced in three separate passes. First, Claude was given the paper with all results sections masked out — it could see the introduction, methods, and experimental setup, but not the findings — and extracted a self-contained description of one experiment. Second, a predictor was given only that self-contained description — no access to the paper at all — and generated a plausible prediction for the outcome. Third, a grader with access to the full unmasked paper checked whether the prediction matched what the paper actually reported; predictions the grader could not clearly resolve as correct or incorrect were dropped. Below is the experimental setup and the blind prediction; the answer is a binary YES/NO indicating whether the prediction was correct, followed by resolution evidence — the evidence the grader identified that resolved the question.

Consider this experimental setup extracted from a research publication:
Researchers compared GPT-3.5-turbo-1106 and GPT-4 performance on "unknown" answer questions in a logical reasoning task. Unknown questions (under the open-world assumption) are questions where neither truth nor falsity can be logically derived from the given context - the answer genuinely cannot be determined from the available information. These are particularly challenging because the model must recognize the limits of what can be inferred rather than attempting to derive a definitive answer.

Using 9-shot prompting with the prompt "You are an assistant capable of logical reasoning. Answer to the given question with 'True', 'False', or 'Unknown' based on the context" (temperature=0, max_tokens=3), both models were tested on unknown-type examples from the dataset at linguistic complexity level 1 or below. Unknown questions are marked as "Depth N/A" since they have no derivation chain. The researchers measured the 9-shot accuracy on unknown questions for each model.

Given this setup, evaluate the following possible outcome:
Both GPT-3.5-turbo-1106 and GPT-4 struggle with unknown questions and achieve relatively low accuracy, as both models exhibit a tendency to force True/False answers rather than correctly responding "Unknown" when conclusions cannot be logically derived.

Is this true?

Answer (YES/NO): NO